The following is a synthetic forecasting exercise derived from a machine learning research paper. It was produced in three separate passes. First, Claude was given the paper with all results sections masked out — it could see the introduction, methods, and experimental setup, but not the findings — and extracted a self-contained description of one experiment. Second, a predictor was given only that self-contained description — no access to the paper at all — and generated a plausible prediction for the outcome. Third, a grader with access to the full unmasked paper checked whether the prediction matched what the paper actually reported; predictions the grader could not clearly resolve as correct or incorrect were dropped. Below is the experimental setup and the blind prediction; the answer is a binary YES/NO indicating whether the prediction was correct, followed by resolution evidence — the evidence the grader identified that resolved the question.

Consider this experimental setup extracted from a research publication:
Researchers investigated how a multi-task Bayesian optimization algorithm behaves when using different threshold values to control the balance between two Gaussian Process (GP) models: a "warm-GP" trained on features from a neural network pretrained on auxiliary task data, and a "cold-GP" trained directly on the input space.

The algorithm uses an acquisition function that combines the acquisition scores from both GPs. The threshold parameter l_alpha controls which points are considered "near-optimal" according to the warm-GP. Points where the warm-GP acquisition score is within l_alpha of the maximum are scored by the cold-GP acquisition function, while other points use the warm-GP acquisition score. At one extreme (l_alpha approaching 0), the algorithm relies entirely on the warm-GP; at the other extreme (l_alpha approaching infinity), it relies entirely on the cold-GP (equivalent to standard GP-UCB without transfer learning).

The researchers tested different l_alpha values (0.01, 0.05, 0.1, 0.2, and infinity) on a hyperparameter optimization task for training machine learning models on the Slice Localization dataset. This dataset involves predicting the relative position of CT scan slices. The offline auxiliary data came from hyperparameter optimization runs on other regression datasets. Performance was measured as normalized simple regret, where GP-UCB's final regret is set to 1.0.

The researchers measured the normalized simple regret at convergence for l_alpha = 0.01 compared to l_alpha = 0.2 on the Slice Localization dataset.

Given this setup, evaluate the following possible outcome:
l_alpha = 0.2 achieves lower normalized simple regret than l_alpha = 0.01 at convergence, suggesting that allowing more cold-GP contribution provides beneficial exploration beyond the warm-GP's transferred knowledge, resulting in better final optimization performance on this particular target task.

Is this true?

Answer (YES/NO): YES